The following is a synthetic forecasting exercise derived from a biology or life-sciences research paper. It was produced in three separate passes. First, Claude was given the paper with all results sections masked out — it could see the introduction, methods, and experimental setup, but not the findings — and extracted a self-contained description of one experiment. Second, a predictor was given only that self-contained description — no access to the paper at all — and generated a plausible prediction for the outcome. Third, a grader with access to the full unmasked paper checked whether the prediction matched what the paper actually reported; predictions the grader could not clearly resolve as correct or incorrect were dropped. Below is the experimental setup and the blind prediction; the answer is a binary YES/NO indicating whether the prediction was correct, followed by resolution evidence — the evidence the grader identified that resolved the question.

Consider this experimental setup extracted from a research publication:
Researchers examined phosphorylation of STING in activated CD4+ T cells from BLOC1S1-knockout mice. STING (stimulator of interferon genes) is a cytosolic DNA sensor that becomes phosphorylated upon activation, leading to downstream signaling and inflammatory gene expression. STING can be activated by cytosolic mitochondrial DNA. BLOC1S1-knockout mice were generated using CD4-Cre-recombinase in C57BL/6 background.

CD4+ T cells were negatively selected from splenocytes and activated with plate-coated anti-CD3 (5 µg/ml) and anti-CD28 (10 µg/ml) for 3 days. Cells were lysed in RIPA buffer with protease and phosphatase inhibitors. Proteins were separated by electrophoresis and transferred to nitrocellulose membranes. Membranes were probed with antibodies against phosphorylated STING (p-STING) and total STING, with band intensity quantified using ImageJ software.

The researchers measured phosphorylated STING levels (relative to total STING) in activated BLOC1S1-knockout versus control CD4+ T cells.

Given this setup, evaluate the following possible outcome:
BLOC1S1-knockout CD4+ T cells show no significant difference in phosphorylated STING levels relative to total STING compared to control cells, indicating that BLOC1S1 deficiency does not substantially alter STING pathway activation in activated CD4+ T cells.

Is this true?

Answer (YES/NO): NO